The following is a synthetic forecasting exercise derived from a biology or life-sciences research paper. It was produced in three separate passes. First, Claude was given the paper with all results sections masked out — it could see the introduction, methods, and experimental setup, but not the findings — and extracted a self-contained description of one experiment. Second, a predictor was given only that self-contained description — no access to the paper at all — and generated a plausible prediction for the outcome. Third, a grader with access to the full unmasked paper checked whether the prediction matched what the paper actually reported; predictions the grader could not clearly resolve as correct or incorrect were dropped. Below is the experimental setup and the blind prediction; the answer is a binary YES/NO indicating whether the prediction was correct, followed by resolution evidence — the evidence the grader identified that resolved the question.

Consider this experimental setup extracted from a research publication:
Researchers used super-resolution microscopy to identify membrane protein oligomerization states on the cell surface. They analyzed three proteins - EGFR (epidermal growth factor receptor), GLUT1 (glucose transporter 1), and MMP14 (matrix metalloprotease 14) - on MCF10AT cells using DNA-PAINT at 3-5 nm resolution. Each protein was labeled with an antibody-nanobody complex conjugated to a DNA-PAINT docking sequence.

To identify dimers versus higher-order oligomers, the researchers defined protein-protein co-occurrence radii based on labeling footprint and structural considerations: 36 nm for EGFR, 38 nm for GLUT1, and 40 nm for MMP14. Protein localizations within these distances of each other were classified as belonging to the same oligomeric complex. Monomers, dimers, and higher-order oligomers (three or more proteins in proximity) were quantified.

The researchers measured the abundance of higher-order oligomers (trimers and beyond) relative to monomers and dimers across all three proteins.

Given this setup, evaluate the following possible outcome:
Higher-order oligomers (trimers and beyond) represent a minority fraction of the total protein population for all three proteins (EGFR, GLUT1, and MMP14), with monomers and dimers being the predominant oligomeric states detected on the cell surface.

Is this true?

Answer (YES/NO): YES